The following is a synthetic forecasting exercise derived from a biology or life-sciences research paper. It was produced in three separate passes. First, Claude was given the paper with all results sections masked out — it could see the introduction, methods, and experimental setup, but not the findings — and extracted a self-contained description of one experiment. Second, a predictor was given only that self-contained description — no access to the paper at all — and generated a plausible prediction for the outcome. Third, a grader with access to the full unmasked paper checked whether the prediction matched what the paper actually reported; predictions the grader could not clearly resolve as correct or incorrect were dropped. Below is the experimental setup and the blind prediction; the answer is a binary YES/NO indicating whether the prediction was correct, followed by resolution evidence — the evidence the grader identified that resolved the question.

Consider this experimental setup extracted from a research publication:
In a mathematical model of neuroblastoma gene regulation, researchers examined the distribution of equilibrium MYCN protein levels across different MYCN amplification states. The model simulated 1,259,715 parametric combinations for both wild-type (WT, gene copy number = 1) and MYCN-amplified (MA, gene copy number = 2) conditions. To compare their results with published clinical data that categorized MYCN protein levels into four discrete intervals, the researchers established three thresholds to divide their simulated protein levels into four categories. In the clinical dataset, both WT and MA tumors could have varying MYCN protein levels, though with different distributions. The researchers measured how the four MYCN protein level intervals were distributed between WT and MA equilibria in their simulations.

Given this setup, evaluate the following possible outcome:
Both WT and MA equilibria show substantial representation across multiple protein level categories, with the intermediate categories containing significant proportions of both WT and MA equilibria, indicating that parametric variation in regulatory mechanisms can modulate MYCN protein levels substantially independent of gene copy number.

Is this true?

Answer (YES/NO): NO